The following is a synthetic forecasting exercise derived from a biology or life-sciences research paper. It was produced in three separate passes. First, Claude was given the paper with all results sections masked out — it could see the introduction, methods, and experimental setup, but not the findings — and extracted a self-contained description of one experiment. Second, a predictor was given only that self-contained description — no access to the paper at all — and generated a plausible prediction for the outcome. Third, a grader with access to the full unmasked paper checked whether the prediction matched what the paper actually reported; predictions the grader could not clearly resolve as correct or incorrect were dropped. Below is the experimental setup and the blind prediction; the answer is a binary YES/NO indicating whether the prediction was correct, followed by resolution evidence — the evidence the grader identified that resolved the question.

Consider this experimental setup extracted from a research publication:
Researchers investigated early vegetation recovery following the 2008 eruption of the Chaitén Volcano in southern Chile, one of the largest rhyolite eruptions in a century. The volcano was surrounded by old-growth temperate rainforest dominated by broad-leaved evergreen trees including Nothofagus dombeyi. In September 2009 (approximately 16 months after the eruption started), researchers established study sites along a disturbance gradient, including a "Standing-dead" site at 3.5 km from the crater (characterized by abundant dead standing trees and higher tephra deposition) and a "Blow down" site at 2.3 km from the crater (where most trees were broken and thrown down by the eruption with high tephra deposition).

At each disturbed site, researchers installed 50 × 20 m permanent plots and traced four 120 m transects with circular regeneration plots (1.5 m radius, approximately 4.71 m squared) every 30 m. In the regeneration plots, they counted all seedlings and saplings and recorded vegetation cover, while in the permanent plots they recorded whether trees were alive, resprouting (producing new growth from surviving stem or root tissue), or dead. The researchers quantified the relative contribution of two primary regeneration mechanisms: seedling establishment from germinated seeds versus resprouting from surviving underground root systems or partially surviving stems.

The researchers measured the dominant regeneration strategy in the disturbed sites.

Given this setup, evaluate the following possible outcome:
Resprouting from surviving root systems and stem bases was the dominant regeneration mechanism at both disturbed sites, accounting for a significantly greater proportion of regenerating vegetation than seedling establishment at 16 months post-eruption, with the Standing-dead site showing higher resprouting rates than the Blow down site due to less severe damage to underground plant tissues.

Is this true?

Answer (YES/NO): NO